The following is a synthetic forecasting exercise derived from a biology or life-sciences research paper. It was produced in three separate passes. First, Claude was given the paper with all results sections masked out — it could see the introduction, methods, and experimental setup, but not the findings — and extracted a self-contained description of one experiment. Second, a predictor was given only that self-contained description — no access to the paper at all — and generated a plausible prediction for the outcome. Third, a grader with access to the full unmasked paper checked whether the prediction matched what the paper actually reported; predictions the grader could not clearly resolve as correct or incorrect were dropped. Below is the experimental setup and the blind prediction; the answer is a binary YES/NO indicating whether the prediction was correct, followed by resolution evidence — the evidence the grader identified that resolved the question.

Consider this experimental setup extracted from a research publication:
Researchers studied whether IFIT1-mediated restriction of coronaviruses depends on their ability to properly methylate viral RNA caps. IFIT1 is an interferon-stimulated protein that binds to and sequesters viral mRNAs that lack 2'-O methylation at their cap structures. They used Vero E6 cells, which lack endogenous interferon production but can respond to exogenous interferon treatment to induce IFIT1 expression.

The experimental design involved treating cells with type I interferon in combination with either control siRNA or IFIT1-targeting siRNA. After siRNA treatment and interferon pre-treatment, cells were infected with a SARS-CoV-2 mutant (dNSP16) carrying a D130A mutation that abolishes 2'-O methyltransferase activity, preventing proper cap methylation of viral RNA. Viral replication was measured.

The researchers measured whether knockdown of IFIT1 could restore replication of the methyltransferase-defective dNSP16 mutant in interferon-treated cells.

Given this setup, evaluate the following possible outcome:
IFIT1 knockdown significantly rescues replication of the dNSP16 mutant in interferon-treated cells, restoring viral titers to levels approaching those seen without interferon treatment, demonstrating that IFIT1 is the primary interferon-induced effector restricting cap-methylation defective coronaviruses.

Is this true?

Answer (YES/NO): NO